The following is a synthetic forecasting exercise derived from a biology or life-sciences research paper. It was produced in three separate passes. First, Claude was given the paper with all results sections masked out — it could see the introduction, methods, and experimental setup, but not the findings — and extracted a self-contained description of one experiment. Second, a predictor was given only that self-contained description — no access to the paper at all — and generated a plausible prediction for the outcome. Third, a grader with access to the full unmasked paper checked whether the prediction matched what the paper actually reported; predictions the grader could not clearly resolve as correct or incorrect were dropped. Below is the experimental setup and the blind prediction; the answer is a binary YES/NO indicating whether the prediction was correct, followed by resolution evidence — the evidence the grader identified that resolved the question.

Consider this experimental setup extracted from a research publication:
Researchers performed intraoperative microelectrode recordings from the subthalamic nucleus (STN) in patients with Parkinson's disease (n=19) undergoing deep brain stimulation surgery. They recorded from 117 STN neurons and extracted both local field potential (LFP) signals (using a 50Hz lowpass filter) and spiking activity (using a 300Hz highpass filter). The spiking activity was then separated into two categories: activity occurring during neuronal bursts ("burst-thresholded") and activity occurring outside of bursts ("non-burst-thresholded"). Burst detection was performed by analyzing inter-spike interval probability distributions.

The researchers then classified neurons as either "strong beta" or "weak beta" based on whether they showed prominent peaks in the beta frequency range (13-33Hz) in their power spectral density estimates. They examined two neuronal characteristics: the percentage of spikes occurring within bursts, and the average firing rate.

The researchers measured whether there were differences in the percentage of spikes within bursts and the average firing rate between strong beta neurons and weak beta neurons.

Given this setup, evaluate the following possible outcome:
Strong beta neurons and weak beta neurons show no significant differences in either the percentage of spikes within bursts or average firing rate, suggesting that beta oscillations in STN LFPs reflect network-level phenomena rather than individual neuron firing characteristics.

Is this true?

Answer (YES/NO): NO